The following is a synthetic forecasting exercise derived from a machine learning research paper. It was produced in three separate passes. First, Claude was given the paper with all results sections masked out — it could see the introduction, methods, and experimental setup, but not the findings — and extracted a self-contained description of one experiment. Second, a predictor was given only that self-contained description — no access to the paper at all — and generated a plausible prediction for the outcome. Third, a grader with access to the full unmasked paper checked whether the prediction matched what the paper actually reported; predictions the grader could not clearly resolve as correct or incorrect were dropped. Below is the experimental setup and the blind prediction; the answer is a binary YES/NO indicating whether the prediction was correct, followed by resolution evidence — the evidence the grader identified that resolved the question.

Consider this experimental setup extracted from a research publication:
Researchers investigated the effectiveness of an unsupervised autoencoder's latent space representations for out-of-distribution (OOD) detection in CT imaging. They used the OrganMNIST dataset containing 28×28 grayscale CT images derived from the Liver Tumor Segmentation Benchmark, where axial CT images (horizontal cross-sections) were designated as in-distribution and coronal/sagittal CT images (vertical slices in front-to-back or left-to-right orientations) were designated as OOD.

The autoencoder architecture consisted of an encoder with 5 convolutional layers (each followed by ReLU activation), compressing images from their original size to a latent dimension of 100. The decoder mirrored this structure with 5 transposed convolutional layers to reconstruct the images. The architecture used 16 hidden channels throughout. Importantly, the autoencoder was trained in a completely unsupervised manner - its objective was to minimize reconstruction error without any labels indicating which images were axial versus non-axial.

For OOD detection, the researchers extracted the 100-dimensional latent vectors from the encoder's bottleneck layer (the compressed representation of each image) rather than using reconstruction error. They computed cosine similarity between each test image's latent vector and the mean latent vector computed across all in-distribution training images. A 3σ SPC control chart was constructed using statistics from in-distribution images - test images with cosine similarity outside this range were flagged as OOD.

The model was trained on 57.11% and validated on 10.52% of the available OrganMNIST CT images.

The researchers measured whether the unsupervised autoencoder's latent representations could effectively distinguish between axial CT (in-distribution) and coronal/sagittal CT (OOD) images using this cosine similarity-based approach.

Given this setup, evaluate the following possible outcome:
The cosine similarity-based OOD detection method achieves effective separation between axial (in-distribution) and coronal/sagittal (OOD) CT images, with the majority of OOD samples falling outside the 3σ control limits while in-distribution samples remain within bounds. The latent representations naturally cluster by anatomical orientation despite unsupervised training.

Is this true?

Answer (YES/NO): NO